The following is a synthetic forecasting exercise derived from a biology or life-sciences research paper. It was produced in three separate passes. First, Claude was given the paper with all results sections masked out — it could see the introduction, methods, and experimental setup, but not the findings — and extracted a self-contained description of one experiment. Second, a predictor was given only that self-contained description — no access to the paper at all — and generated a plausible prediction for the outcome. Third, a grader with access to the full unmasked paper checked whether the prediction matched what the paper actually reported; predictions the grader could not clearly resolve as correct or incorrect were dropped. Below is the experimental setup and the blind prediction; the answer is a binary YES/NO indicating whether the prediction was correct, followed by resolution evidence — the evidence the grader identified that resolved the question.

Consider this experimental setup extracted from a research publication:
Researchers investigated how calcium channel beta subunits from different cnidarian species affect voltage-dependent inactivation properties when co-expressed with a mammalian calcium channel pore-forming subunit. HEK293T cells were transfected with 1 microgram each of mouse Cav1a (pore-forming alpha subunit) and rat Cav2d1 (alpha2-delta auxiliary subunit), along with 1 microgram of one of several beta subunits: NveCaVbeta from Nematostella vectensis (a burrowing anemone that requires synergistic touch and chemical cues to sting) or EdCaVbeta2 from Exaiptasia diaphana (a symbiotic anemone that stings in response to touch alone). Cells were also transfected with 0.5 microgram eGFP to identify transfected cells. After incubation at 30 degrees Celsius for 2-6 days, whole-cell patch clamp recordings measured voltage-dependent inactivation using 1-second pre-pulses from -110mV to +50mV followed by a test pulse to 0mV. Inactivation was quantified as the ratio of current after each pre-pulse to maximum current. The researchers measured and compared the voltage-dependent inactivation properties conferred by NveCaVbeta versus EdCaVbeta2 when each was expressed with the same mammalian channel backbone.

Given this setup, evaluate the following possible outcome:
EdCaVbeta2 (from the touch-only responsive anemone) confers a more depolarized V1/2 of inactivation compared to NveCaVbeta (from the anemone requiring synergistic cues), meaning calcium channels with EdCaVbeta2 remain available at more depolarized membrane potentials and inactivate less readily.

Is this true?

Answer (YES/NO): YES